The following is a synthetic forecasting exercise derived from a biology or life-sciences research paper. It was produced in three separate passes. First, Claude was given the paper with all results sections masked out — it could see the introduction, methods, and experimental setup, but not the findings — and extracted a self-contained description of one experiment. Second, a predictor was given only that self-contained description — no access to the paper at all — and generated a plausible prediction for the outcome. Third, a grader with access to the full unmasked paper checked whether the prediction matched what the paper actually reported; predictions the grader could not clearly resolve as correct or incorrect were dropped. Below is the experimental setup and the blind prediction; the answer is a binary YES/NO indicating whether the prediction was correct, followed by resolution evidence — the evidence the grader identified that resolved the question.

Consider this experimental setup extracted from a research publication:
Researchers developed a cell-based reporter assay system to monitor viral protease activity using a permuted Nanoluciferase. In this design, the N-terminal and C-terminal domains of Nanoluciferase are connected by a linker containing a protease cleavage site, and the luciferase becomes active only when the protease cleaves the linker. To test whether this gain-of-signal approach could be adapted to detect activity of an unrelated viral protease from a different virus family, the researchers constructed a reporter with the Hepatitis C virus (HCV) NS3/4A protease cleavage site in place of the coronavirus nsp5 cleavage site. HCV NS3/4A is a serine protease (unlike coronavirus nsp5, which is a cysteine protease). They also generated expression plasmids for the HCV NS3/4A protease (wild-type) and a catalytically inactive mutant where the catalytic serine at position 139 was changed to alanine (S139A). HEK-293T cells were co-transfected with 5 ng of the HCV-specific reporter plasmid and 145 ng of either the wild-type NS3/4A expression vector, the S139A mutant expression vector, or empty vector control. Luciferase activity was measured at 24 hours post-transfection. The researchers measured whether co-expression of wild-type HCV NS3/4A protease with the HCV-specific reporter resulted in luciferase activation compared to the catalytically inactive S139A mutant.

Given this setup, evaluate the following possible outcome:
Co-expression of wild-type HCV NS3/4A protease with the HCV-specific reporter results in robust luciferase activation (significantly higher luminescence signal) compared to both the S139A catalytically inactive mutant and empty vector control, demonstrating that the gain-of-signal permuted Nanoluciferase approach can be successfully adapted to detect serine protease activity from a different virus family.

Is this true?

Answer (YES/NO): NO